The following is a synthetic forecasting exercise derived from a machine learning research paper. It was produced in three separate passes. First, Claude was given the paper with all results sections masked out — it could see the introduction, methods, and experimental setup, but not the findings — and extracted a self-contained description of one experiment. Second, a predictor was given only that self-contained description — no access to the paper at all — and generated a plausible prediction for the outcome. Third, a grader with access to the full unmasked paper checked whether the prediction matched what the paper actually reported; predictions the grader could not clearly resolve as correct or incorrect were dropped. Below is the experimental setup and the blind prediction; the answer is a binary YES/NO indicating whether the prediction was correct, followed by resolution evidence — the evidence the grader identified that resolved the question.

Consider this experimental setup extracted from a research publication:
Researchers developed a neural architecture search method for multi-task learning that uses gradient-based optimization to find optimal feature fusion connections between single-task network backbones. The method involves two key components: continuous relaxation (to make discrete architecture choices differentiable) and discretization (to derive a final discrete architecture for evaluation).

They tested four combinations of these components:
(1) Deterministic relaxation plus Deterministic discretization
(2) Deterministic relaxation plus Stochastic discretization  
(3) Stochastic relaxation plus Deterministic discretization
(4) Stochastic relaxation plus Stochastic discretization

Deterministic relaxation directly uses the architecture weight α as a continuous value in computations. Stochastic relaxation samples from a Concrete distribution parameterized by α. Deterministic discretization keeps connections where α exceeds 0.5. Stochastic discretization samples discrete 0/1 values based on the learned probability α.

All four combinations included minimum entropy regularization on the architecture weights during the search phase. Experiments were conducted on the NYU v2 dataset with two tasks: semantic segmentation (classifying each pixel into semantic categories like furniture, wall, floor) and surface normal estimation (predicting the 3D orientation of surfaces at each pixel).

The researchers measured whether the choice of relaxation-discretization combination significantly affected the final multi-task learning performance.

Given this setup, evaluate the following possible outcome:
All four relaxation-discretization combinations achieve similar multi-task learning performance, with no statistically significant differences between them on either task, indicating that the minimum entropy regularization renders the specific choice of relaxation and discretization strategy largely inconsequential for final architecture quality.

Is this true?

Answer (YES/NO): YES